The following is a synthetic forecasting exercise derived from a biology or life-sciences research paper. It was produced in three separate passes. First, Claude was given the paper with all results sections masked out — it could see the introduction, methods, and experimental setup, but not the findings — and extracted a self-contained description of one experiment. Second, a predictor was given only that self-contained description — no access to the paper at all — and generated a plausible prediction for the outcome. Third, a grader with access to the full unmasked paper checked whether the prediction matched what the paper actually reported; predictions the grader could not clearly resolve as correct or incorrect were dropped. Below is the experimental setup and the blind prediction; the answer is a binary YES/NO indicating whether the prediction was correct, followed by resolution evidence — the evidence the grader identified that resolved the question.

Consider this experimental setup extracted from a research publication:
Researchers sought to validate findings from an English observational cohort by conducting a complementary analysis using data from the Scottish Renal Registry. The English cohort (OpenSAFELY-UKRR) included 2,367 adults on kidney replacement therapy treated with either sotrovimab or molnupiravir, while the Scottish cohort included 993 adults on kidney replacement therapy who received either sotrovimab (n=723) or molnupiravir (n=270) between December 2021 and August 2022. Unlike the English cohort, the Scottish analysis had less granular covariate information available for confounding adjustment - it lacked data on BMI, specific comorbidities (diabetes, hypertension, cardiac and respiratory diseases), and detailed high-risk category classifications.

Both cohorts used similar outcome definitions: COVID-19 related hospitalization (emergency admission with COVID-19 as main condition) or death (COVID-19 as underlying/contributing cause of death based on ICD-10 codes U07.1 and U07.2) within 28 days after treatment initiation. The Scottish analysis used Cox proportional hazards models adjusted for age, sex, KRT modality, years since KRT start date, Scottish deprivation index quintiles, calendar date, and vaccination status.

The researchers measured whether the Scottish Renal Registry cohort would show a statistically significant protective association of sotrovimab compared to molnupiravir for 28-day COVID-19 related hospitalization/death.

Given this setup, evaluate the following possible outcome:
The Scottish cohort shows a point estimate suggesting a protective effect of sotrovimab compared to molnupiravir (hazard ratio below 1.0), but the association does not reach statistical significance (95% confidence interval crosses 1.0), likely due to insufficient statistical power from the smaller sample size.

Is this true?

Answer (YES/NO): YES